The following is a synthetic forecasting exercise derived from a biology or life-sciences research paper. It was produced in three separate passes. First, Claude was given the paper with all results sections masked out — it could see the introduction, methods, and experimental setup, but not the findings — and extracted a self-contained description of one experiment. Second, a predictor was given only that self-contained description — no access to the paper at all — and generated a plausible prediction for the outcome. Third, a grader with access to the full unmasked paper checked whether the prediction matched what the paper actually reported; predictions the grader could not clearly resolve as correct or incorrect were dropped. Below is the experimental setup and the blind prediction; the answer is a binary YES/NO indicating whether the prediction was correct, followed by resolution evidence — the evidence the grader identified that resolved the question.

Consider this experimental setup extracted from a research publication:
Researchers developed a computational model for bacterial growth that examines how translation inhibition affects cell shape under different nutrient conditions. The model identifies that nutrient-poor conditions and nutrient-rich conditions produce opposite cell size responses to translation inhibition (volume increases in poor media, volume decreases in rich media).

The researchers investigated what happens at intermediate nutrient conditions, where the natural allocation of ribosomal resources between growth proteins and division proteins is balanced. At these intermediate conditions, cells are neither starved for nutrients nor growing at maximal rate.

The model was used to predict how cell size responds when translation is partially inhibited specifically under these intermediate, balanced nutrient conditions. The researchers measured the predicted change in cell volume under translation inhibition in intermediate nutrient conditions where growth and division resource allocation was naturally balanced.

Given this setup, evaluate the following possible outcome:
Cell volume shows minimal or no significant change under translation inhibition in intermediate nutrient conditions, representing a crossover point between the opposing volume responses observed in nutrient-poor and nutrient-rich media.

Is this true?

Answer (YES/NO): YES